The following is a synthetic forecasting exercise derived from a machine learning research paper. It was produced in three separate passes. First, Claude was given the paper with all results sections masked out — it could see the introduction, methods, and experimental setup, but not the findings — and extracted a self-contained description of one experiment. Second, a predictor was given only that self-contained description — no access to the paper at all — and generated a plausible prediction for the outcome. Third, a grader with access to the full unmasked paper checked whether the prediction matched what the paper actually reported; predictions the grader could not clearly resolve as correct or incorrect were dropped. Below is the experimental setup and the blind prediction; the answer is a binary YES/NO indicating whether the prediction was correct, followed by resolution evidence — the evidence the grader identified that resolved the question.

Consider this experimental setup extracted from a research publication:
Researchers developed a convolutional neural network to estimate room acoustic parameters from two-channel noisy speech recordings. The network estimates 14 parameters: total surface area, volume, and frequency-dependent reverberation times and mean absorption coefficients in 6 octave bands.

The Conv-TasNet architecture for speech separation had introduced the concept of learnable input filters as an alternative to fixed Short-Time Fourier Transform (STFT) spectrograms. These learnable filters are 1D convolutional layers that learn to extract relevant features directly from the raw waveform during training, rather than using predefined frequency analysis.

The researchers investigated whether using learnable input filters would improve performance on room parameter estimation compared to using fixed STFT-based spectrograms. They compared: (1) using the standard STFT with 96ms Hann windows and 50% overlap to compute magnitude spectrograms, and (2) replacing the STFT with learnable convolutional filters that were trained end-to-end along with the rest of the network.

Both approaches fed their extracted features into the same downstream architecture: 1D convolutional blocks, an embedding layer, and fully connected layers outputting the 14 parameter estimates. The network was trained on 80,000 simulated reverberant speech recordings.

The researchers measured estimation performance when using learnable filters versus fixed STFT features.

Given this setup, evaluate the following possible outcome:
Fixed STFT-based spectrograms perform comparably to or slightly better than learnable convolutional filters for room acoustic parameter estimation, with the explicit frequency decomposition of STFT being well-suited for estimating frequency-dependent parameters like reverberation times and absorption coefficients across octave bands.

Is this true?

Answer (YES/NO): YES